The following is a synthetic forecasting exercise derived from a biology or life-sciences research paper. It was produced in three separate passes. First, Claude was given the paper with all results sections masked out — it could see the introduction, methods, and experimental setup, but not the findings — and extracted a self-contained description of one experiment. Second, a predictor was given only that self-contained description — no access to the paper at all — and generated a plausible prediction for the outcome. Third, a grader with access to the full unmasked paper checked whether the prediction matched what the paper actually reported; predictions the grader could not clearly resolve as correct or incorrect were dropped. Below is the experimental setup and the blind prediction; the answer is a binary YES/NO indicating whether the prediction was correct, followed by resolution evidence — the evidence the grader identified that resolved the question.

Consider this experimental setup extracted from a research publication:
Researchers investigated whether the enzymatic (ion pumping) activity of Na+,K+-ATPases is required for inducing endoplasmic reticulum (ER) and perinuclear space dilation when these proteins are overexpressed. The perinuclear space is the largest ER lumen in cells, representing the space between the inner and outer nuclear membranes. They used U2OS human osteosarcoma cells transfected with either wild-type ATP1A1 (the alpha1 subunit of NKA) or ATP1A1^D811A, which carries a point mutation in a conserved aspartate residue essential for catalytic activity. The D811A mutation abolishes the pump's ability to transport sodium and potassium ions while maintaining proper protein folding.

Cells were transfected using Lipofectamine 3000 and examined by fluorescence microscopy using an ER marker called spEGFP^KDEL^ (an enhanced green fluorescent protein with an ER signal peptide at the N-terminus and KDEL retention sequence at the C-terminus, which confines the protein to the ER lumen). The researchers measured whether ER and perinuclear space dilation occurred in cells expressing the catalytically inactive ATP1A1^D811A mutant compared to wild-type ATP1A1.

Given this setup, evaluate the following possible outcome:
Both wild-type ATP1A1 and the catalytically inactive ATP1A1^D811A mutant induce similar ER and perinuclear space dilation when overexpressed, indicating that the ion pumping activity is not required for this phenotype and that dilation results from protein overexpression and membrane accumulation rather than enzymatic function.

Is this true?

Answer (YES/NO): YES